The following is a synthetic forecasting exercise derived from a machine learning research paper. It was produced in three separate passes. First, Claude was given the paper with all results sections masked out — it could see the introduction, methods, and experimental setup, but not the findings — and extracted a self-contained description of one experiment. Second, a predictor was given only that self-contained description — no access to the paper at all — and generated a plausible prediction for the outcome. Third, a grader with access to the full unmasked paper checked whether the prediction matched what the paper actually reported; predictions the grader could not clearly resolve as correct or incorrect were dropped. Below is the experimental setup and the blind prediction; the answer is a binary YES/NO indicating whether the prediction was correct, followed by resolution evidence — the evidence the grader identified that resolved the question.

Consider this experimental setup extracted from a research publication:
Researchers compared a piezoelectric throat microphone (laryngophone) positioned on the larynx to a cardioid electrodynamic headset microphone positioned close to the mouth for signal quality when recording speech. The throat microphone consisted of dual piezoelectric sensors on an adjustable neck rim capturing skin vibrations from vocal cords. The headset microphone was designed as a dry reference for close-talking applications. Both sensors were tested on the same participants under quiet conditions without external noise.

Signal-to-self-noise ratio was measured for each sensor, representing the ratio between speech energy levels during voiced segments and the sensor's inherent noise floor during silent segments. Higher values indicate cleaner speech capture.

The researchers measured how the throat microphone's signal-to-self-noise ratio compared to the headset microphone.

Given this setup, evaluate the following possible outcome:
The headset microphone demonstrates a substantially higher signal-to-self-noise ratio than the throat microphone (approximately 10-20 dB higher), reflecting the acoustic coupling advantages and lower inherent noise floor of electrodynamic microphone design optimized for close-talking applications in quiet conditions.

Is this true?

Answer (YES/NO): NO